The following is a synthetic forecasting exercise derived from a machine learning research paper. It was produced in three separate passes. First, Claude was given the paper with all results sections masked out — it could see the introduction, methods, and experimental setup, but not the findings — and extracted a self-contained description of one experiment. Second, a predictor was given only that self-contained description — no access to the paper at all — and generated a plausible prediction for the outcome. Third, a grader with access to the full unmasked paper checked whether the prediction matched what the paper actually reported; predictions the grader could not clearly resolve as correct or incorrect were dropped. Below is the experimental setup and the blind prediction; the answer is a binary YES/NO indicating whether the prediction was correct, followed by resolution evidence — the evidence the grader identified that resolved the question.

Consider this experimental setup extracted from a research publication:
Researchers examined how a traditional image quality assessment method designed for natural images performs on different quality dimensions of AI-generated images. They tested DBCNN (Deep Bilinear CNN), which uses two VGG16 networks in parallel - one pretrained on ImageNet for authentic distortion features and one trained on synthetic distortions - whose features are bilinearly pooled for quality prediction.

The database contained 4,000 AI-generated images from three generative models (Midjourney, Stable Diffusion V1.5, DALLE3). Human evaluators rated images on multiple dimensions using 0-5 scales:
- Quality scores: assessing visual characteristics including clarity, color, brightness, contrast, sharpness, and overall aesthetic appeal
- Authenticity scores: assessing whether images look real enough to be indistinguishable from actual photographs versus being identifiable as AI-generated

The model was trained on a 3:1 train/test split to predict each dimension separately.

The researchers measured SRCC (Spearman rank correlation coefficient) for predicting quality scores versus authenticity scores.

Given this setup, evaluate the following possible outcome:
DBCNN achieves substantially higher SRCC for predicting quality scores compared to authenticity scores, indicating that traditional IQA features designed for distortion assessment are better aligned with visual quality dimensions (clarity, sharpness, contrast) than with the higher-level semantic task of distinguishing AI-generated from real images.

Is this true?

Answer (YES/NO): YES